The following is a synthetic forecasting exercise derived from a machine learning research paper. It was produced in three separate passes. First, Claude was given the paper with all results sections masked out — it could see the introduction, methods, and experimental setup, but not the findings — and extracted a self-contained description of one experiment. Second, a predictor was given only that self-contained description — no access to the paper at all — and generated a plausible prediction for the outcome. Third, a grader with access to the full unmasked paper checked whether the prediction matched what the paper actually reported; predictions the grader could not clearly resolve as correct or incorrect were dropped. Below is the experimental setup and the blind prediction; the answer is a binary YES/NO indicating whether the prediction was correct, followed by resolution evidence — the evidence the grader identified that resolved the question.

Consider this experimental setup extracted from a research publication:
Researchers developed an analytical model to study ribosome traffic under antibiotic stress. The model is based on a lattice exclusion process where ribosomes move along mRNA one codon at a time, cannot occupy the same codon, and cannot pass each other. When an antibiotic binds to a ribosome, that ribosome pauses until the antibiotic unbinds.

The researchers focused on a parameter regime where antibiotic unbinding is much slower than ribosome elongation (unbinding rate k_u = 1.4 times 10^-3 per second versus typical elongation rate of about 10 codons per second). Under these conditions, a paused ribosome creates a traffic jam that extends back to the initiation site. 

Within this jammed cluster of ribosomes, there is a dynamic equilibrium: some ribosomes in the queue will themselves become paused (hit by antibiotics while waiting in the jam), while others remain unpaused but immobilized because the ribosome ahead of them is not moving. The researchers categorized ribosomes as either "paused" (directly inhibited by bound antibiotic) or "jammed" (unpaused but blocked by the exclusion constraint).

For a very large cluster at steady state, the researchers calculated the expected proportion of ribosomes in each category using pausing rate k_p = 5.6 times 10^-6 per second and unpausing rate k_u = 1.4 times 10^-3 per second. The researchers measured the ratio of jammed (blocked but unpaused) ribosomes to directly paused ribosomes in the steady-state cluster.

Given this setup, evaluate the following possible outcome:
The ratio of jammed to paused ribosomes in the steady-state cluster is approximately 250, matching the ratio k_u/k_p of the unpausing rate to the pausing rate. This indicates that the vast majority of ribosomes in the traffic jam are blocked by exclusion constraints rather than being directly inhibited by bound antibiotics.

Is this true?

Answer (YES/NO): YES